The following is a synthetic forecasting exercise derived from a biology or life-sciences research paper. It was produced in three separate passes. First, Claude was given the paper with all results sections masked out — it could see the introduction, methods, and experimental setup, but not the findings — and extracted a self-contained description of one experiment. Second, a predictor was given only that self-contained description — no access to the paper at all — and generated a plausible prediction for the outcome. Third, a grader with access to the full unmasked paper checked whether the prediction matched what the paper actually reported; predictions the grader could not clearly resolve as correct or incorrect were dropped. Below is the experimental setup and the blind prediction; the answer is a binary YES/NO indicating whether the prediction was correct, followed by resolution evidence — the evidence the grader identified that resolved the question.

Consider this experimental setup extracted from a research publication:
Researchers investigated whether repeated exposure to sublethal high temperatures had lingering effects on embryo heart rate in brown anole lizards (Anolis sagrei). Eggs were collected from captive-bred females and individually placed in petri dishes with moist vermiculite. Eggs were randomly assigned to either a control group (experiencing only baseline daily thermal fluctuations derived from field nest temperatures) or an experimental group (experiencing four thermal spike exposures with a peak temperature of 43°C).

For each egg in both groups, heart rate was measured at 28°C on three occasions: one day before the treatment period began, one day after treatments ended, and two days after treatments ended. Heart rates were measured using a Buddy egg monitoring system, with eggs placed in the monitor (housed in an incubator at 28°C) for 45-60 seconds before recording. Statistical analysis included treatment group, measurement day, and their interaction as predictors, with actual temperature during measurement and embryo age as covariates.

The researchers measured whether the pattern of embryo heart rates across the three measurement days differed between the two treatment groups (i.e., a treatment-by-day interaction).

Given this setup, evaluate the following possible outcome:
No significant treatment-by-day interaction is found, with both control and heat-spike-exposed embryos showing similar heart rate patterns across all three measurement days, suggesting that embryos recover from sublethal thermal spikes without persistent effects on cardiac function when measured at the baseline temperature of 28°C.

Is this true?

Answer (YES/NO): NO